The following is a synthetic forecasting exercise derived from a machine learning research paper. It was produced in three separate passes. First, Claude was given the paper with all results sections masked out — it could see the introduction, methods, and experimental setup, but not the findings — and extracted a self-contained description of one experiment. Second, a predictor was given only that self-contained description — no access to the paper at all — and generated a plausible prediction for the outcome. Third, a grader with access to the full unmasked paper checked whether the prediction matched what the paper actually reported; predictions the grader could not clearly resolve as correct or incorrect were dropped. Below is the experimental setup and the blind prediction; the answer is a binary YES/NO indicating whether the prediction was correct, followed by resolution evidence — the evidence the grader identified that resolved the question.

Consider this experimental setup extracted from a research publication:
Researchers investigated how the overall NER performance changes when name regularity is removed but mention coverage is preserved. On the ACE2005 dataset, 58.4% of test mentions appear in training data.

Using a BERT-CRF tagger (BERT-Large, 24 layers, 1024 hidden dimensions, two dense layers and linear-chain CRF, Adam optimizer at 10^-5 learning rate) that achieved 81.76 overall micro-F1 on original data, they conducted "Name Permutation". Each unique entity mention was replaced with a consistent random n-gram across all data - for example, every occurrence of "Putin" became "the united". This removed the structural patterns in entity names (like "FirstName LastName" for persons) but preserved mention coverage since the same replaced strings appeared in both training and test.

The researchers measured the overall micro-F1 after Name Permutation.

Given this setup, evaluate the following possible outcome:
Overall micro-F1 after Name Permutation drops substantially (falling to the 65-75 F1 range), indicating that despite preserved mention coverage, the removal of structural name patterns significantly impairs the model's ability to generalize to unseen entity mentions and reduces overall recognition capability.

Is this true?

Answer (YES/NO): NO